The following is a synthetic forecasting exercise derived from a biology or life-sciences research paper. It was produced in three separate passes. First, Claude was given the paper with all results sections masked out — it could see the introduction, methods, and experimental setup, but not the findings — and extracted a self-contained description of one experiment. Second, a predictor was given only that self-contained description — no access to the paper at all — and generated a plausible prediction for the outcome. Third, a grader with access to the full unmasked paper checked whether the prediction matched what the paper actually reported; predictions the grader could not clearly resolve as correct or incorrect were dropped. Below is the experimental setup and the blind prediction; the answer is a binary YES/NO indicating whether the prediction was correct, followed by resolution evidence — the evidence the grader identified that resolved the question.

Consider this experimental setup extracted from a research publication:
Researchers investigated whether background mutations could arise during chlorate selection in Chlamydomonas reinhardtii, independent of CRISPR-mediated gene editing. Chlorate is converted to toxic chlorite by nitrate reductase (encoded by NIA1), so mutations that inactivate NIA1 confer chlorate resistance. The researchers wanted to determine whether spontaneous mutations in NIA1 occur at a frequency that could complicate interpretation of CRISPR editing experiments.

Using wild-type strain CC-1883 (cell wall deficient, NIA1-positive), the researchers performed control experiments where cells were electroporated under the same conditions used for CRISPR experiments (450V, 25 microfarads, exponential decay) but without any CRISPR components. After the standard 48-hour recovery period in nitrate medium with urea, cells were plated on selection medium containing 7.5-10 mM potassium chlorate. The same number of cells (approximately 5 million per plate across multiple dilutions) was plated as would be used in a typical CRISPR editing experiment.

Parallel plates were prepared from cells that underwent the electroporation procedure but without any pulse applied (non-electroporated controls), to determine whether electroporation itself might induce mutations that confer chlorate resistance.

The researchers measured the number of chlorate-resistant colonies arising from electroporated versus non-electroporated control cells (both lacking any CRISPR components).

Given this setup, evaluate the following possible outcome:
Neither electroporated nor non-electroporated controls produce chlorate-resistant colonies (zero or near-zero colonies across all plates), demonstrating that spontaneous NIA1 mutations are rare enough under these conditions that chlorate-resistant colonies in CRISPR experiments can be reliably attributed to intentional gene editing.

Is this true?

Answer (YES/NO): NO